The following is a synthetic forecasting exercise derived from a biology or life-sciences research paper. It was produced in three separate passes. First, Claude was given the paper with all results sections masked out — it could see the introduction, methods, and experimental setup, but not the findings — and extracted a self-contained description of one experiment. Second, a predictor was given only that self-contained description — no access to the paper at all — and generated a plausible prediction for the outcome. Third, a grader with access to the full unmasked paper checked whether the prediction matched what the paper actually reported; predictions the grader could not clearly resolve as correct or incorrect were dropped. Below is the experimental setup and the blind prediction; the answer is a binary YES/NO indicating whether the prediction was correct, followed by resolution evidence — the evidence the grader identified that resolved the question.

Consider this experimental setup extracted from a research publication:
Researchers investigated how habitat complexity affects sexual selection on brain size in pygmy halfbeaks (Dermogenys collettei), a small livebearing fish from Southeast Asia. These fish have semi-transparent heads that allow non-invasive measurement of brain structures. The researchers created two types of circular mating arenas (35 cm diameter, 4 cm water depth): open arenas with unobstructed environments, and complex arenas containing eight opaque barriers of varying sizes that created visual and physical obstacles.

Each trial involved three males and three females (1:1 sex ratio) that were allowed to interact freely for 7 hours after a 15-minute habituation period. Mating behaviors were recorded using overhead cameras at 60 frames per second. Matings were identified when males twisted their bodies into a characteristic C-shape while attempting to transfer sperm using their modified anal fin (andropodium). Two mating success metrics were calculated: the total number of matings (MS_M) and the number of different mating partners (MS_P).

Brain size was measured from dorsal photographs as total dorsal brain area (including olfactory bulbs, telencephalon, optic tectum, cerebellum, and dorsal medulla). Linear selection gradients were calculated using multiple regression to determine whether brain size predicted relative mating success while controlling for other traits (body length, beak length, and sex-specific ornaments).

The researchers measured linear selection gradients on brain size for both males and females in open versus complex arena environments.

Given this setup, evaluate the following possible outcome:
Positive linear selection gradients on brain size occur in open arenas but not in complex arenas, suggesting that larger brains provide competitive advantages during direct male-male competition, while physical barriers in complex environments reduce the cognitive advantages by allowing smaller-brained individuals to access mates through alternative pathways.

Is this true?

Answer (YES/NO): YES